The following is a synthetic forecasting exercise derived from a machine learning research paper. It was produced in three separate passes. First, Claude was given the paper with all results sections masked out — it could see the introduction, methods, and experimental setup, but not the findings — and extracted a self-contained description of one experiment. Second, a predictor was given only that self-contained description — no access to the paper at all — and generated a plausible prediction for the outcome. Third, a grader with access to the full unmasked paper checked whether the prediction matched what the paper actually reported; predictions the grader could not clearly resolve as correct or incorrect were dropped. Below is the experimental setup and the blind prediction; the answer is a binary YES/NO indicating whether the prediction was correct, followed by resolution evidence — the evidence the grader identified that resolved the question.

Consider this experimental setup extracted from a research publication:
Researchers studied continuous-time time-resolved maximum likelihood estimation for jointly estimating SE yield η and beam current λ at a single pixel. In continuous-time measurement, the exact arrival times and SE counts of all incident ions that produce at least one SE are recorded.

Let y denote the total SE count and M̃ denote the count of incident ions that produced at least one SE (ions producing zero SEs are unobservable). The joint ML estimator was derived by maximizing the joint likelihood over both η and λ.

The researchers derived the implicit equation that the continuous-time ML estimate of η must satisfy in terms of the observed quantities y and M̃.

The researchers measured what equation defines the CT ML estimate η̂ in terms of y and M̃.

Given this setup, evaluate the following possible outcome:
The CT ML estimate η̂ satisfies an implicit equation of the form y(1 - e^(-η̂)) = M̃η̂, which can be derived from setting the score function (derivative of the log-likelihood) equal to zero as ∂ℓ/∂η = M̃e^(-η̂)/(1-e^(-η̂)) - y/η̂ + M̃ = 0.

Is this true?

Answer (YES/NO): NO